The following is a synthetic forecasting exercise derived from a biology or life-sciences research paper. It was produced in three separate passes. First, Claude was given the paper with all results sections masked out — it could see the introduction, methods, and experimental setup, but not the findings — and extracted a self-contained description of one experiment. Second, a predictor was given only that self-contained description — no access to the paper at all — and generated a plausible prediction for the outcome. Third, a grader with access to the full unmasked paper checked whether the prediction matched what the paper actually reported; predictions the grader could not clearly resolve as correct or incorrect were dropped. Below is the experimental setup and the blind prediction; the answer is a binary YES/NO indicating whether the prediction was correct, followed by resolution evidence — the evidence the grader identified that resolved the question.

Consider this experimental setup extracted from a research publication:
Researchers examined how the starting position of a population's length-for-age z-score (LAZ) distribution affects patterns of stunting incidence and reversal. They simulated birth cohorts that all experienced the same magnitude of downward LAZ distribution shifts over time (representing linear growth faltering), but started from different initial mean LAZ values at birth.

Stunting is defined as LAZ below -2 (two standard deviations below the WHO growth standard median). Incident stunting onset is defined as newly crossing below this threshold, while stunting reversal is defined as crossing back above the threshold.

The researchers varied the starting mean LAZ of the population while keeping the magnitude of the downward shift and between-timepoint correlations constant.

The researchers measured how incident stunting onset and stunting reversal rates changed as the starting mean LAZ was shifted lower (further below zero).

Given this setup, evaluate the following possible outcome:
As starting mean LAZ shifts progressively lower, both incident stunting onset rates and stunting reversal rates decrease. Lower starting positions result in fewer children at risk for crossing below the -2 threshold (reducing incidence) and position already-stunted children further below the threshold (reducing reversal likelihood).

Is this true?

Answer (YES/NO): NO